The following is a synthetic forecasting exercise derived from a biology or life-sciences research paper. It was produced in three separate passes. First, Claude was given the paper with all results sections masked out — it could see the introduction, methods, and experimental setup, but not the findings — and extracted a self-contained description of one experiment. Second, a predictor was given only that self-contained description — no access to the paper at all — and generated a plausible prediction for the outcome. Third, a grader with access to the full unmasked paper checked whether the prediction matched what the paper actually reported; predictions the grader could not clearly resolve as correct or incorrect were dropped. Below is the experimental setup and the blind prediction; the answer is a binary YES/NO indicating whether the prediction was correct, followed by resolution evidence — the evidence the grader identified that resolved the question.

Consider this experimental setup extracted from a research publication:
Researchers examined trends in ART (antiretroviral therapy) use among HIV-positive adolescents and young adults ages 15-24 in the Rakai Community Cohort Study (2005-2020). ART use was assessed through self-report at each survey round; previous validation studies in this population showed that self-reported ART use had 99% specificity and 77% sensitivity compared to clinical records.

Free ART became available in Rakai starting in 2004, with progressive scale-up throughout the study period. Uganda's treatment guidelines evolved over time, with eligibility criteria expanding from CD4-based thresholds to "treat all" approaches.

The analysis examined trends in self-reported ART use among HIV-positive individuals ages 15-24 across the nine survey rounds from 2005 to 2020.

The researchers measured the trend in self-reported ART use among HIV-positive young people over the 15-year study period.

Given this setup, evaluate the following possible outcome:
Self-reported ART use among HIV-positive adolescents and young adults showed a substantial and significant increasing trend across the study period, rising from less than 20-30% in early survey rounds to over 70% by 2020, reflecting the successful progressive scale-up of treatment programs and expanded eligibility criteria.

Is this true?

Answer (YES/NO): NO